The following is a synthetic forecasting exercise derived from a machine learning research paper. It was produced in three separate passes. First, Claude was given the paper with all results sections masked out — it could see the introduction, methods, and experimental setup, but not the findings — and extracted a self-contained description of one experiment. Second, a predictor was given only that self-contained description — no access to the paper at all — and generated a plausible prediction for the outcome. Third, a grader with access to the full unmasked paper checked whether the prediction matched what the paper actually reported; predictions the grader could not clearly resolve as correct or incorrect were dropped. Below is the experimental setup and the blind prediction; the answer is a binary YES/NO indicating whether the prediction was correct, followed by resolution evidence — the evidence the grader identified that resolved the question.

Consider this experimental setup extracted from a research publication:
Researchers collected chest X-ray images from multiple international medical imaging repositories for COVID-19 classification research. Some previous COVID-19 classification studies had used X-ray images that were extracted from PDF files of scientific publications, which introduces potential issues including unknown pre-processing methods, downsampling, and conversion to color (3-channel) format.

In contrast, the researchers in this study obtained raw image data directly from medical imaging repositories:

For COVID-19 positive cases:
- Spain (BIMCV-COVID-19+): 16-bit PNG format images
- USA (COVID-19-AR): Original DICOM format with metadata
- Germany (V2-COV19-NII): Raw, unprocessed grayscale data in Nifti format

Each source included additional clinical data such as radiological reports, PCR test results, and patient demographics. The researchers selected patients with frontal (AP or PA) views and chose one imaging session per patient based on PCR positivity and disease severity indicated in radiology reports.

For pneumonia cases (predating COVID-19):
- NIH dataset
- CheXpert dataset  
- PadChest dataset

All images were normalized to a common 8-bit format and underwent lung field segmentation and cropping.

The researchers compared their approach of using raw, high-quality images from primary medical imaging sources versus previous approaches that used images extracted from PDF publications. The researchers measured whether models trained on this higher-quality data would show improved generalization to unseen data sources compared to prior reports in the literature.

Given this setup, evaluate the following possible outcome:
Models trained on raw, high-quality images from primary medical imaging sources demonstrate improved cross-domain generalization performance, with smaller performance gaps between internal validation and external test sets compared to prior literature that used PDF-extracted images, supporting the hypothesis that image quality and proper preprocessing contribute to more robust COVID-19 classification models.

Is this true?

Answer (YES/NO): NO